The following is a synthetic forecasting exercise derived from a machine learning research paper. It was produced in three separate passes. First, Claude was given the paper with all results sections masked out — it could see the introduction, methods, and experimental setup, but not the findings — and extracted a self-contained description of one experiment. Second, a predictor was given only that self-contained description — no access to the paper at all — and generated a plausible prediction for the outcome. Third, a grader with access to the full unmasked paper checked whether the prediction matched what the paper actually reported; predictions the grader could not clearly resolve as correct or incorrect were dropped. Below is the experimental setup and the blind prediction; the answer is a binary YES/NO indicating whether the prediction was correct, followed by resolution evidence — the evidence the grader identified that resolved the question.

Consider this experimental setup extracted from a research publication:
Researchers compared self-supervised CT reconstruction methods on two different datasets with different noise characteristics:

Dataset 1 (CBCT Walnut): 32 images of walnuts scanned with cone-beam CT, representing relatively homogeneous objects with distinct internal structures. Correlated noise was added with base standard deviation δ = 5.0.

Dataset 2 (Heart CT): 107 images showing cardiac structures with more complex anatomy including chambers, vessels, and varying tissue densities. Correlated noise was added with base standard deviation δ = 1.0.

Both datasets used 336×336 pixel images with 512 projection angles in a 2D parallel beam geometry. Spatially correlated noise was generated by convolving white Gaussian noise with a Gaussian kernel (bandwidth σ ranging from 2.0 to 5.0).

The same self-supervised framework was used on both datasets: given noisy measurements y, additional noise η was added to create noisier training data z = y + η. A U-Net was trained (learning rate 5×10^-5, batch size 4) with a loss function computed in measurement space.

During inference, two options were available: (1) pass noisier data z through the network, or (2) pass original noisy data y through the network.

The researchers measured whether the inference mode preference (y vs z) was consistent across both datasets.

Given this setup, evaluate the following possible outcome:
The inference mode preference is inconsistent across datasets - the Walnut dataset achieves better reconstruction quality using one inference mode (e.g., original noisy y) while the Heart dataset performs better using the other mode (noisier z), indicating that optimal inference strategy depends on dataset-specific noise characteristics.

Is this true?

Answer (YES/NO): NO